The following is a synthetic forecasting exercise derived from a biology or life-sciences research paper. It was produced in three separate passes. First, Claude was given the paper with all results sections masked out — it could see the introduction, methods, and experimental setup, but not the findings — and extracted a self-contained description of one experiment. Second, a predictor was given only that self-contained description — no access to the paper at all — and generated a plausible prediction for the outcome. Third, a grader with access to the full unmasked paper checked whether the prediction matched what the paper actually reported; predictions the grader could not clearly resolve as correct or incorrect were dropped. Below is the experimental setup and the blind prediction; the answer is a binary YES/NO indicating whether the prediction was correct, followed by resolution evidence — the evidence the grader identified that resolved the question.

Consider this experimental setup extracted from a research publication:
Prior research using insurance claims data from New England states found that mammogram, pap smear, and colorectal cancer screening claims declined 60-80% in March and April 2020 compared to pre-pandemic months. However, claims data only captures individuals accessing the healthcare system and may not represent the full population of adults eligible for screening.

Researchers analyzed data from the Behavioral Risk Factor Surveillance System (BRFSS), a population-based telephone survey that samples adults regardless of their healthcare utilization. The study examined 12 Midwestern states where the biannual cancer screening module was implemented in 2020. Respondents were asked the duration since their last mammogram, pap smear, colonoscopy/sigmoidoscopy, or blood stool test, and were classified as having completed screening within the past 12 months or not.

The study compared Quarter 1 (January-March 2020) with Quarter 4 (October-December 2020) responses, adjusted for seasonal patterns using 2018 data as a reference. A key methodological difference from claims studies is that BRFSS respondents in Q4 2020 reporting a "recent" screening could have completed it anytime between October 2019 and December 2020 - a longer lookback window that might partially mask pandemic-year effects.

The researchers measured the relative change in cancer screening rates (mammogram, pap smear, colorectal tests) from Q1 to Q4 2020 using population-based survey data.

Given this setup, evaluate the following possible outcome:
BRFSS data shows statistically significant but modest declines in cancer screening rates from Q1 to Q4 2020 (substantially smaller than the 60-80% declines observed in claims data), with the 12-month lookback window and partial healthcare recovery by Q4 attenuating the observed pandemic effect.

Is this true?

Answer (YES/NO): NO